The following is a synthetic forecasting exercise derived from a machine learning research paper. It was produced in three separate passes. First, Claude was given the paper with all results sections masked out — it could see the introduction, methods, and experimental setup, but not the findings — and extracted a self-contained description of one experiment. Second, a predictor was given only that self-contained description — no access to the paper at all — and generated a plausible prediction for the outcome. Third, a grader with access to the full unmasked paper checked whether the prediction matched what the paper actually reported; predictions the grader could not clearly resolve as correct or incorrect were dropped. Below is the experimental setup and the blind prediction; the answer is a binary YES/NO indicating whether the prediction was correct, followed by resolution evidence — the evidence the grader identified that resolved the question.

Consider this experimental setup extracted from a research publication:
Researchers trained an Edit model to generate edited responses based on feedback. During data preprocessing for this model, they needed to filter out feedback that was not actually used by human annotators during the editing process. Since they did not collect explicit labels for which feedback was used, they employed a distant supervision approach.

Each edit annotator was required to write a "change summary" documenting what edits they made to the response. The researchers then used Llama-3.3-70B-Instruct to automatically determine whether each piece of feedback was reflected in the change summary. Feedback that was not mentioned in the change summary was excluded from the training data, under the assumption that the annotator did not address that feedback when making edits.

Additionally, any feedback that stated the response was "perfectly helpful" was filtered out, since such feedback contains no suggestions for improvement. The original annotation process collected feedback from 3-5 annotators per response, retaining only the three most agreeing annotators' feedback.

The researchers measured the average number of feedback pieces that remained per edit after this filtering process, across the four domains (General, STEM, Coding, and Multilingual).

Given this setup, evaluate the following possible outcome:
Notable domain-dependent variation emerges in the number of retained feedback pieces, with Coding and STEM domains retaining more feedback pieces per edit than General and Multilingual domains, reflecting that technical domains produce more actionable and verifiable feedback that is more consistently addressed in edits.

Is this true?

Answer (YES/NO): NO